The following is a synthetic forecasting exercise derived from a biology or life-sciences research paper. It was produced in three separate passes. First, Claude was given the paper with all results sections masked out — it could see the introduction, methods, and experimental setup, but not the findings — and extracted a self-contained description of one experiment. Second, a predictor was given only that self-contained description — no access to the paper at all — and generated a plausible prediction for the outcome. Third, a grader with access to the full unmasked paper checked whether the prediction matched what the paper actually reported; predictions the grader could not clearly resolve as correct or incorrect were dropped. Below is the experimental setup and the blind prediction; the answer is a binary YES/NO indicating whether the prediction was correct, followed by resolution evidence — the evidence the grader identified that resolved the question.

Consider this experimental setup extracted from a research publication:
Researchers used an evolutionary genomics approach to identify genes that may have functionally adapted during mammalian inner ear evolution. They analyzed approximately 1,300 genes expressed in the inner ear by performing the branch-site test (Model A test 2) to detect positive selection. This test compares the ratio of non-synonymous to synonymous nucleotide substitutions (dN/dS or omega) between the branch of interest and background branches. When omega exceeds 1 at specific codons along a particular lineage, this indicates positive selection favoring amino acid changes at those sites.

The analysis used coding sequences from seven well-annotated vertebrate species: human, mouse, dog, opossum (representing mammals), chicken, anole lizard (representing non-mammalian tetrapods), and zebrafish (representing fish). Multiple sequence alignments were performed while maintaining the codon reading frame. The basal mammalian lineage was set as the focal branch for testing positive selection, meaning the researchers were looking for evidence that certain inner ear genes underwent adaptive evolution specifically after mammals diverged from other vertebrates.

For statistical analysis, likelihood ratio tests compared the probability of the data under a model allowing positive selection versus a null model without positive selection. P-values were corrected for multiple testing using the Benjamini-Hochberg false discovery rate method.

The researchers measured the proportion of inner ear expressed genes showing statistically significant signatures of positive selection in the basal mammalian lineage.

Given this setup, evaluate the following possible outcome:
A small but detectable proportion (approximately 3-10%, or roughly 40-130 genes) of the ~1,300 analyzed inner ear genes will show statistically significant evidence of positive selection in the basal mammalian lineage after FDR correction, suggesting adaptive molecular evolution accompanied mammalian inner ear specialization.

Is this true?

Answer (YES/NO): NO